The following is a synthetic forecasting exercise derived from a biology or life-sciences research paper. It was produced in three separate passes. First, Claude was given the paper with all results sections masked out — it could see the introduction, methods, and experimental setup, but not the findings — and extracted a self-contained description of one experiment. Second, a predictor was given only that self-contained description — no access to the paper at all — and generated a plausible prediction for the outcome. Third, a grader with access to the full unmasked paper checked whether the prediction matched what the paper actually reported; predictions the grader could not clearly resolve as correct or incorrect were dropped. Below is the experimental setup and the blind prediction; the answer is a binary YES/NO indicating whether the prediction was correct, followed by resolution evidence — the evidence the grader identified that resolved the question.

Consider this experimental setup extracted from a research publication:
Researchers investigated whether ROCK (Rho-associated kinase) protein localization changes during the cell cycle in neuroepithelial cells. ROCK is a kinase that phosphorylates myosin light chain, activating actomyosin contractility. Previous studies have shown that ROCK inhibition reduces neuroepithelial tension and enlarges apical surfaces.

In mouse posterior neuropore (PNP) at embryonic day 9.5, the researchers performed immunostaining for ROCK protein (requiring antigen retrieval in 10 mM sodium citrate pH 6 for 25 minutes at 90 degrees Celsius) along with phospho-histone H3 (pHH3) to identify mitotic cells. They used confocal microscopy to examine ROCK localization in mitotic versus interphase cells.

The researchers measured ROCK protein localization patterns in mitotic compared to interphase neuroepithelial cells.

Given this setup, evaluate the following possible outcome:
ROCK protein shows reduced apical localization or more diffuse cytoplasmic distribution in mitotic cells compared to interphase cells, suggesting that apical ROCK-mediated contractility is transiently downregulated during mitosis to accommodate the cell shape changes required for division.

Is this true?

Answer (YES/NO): NO